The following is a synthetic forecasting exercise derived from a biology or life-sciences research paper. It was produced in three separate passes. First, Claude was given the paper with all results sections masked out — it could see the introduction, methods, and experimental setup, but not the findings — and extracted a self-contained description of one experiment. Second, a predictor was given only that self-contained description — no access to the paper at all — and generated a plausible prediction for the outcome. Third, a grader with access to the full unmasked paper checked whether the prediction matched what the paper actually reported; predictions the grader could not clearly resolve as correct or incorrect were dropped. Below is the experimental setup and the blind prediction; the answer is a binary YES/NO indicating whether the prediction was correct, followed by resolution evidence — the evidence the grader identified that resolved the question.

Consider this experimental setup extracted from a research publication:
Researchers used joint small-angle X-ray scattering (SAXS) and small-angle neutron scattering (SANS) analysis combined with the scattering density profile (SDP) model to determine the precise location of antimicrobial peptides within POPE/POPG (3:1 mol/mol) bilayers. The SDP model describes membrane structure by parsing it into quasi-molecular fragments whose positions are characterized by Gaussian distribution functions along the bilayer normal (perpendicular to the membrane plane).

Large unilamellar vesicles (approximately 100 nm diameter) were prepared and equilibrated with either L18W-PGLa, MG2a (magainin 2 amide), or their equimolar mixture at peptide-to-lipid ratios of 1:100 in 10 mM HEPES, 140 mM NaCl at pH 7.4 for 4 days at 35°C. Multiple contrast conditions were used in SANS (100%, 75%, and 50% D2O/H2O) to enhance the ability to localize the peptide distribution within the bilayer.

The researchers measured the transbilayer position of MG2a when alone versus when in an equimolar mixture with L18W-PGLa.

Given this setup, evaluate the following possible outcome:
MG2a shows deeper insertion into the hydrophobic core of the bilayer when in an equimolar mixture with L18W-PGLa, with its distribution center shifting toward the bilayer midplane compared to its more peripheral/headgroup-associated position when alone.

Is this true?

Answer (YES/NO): YES